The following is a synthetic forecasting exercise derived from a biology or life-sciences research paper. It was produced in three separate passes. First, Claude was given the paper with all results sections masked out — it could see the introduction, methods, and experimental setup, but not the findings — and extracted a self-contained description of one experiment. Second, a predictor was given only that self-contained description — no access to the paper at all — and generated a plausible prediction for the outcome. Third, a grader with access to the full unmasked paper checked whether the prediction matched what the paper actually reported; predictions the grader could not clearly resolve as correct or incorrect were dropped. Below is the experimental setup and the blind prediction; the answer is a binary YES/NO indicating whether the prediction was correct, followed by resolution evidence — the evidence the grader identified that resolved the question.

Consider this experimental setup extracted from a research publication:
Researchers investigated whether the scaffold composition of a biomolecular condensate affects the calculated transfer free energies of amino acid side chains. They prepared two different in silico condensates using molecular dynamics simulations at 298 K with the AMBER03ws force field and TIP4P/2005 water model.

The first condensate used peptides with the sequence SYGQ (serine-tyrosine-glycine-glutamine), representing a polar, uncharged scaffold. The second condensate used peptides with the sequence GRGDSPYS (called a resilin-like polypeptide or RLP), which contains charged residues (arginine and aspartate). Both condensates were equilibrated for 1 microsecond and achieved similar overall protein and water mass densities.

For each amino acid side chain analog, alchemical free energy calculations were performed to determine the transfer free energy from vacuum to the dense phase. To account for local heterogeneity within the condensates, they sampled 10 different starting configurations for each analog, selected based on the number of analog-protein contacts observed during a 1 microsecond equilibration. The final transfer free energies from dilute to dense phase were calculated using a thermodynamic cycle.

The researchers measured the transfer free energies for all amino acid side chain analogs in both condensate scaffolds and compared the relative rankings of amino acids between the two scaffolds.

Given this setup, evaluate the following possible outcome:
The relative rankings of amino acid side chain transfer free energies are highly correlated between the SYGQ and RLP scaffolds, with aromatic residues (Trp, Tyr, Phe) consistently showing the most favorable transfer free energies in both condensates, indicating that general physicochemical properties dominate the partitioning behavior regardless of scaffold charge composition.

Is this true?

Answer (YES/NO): YES